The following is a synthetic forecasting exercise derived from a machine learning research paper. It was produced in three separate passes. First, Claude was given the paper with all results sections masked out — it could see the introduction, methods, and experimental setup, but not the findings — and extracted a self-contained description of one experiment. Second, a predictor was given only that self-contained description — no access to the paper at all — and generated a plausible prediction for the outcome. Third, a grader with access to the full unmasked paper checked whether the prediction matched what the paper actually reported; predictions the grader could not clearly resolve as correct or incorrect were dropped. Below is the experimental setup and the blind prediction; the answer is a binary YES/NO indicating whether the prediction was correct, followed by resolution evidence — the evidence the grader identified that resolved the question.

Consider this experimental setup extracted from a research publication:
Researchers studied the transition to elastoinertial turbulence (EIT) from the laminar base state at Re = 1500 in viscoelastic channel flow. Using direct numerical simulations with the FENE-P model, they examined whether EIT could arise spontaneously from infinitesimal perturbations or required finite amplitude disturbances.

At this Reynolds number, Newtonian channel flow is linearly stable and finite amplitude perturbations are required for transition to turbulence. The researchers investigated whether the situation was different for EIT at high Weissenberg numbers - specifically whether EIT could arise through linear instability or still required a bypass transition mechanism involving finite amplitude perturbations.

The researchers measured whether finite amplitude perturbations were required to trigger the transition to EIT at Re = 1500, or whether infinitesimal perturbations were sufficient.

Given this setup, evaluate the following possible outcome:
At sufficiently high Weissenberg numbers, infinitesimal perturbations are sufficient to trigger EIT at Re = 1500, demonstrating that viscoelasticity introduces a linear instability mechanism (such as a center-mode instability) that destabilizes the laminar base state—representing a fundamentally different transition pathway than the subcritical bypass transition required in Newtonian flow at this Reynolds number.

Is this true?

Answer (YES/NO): NO